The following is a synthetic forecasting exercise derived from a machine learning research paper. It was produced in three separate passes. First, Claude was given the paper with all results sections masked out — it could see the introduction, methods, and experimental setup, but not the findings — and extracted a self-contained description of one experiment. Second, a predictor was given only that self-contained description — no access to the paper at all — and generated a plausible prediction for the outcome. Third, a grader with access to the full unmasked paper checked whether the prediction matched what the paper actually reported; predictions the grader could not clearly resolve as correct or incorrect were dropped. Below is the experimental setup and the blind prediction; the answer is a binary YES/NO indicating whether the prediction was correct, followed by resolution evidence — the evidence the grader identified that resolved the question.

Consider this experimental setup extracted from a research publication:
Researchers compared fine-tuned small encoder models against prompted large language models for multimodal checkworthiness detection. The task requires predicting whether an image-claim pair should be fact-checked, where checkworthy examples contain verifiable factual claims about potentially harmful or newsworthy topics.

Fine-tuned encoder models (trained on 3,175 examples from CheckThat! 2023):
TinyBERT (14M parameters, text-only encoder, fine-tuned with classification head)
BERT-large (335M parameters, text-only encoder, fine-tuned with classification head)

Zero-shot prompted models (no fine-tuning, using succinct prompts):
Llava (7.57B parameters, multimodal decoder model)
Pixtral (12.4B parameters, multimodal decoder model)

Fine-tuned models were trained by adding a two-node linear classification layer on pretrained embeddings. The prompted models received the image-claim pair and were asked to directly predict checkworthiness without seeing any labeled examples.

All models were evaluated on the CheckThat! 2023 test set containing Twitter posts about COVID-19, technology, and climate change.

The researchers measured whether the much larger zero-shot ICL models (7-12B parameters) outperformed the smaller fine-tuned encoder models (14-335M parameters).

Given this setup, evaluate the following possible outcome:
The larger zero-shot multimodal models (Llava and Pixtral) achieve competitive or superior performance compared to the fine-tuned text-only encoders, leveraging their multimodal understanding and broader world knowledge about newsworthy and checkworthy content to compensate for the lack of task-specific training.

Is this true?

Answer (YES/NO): NO